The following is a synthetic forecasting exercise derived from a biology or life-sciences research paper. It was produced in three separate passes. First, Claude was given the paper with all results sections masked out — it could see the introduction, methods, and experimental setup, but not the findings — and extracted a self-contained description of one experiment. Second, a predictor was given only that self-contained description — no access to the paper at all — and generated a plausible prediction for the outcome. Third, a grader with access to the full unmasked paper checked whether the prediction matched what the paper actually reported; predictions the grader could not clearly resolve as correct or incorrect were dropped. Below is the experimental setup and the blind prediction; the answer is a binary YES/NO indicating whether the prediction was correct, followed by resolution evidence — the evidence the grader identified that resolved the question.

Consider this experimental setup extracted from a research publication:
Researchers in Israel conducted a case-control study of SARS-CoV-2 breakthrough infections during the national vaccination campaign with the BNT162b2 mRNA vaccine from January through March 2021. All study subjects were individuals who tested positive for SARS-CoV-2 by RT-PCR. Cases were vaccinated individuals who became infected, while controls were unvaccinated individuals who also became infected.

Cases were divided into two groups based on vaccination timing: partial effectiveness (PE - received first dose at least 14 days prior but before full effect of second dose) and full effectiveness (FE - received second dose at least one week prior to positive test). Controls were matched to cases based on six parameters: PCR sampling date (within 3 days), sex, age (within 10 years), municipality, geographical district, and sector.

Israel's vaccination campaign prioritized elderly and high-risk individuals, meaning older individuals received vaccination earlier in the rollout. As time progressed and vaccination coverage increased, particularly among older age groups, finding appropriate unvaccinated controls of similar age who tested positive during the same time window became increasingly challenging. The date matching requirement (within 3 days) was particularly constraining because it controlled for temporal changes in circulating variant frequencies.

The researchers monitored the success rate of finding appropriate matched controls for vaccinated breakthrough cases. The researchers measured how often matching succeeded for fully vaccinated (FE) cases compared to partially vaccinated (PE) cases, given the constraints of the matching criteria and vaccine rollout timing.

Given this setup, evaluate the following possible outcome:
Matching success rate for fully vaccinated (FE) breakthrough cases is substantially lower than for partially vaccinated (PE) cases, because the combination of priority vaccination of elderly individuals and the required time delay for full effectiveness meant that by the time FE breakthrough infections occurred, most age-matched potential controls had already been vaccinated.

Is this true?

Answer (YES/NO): YES